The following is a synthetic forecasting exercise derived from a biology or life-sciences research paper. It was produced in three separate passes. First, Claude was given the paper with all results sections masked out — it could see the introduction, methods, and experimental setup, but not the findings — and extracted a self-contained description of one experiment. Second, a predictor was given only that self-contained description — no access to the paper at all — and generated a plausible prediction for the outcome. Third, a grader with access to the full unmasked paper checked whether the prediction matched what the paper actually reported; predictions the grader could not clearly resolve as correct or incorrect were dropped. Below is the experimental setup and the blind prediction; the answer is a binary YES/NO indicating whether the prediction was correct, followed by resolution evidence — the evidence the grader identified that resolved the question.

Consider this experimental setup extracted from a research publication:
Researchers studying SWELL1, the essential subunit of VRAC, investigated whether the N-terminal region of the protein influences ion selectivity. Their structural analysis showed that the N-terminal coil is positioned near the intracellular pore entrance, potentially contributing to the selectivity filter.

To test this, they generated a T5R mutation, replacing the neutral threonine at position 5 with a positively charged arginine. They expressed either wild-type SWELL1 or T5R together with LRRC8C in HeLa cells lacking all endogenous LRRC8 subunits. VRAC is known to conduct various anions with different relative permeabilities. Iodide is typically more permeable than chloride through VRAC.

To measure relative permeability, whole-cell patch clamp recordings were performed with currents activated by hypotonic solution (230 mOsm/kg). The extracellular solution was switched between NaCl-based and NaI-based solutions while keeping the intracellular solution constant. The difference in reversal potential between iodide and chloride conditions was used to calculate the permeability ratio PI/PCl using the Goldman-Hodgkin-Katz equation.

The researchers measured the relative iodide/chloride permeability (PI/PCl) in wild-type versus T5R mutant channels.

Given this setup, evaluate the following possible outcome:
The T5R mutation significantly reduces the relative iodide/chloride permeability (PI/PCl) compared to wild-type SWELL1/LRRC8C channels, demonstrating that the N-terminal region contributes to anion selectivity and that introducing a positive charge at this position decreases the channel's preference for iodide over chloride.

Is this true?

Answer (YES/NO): NO